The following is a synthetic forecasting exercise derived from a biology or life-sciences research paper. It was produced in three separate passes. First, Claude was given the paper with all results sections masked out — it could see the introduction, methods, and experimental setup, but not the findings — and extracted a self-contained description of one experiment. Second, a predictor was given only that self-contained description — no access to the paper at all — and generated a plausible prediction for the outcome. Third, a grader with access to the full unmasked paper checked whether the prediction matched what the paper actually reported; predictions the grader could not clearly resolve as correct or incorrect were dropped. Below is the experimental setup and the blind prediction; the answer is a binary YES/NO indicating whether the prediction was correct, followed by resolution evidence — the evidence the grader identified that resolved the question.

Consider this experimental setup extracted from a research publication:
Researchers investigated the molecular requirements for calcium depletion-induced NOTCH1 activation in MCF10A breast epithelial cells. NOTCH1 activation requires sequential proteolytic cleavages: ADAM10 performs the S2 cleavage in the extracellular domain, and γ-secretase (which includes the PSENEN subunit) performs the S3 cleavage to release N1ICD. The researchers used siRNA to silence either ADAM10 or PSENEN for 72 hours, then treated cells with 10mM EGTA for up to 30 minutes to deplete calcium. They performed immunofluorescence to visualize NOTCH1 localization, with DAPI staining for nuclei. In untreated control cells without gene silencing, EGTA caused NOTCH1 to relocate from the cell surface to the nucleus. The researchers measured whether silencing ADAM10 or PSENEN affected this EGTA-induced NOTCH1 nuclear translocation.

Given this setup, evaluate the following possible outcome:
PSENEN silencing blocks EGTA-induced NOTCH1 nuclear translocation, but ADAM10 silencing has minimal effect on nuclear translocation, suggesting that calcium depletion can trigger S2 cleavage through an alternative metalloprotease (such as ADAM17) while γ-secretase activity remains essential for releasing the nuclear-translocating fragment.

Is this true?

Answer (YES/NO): NO